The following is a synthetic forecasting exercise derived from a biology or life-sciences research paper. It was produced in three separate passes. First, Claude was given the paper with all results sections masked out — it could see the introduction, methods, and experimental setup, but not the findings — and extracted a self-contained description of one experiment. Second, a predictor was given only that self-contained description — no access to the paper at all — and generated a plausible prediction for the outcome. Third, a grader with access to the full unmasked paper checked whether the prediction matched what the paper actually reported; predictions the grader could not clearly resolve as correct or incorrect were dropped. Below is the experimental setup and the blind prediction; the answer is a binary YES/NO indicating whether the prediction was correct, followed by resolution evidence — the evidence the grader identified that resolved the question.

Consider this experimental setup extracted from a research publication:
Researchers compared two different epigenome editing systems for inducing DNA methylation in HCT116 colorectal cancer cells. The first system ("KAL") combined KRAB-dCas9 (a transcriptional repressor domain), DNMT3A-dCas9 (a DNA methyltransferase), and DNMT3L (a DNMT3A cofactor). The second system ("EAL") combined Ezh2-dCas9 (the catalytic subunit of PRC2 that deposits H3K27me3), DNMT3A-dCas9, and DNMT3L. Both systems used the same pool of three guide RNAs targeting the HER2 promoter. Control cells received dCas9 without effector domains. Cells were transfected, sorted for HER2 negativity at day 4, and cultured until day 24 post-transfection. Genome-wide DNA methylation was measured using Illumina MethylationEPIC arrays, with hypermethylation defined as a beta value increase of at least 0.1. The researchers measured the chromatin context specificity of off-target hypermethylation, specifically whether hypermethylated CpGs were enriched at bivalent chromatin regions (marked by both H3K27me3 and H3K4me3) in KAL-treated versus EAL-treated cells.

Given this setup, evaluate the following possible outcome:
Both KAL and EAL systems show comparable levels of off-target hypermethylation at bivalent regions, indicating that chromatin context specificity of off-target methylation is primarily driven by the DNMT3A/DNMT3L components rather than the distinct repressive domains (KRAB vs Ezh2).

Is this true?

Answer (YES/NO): YES